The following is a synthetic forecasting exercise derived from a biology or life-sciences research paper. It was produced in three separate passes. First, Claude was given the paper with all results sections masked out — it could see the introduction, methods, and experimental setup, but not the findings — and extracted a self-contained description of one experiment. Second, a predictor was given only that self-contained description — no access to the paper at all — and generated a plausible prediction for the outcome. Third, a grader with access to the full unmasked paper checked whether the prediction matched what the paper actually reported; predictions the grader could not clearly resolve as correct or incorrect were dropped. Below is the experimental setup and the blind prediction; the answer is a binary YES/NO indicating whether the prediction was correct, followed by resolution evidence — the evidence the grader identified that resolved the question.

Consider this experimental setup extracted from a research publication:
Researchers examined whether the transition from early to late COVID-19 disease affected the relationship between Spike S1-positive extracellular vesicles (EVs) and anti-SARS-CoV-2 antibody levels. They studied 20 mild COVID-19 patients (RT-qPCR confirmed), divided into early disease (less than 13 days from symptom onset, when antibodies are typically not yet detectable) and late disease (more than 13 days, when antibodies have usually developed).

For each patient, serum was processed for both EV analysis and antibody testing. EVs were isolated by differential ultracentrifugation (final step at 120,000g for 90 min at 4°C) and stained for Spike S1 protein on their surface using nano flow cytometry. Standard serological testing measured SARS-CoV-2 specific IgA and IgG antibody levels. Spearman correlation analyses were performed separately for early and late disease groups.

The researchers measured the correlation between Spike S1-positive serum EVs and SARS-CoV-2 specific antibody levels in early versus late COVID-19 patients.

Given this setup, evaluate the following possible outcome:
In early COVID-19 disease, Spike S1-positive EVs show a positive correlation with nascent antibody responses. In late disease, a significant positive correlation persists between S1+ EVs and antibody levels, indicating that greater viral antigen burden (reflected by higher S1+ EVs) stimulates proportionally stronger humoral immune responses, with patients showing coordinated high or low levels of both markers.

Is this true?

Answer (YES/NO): NO